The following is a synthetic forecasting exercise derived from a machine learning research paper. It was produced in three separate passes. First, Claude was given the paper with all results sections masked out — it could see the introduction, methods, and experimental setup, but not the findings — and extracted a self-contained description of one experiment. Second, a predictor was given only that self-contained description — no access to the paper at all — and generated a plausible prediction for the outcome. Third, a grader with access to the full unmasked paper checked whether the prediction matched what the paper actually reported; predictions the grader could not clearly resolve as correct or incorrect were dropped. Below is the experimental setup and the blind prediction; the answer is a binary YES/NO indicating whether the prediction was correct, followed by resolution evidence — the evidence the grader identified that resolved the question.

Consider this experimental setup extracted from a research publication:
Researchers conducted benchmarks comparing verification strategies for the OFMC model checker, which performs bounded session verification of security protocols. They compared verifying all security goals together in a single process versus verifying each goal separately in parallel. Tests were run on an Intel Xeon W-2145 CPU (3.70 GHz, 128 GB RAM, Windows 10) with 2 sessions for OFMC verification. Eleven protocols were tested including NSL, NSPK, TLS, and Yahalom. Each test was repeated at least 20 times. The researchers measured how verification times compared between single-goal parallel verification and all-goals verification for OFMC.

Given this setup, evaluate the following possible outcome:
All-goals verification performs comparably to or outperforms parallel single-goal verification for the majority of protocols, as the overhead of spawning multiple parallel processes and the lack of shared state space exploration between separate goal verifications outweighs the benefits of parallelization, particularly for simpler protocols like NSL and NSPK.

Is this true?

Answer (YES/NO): YES